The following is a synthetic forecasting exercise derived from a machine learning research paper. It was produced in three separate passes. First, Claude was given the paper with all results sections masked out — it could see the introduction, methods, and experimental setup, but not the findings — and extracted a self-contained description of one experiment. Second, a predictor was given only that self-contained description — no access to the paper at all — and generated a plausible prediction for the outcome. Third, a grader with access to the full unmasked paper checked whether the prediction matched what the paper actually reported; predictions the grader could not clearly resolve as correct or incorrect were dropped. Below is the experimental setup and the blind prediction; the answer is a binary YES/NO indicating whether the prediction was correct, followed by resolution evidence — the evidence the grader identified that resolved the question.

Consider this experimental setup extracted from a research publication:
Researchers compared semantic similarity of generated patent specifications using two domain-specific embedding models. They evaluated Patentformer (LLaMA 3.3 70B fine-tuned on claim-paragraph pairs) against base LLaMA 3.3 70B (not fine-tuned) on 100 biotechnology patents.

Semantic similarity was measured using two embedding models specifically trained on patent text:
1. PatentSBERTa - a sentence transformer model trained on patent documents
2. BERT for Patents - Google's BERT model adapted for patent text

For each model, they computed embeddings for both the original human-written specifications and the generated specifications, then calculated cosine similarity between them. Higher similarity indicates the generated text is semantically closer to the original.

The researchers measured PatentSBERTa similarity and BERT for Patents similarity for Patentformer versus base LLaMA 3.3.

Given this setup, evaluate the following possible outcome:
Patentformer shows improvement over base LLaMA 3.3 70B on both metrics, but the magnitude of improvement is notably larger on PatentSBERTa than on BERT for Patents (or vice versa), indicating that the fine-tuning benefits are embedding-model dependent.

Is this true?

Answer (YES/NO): NO